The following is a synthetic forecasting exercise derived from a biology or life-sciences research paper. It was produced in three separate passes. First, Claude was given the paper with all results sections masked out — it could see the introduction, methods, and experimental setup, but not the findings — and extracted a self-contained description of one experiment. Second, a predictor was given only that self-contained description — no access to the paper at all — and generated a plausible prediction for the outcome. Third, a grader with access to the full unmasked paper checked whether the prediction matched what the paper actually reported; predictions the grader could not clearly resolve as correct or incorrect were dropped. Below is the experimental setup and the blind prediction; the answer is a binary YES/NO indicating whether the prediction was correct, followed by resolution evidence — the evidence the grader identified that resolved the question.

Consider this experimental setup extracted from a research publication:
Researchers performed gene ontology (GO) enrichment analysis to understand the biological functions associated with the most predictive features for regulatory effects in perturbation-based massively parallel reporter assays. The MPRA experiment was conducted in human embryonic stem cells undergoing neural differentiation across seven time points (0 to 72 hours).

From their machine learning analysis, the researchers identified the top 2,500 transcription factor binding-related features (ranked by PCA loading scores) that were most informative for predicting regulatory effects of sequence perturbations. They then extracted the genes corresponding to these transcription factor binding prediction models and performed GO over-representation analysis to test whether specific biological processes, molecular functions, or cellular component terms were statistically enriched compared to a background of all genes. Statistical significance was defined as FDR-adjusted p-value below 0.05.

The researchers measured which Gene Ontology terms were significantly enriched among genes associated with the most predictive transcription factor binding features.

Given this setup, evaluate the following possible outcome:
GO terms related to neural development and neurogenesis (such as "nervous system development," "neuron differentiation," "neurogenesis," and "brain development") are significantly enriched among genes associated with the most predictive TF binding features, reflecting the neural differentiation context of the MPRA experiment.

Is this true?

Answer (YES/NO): YES